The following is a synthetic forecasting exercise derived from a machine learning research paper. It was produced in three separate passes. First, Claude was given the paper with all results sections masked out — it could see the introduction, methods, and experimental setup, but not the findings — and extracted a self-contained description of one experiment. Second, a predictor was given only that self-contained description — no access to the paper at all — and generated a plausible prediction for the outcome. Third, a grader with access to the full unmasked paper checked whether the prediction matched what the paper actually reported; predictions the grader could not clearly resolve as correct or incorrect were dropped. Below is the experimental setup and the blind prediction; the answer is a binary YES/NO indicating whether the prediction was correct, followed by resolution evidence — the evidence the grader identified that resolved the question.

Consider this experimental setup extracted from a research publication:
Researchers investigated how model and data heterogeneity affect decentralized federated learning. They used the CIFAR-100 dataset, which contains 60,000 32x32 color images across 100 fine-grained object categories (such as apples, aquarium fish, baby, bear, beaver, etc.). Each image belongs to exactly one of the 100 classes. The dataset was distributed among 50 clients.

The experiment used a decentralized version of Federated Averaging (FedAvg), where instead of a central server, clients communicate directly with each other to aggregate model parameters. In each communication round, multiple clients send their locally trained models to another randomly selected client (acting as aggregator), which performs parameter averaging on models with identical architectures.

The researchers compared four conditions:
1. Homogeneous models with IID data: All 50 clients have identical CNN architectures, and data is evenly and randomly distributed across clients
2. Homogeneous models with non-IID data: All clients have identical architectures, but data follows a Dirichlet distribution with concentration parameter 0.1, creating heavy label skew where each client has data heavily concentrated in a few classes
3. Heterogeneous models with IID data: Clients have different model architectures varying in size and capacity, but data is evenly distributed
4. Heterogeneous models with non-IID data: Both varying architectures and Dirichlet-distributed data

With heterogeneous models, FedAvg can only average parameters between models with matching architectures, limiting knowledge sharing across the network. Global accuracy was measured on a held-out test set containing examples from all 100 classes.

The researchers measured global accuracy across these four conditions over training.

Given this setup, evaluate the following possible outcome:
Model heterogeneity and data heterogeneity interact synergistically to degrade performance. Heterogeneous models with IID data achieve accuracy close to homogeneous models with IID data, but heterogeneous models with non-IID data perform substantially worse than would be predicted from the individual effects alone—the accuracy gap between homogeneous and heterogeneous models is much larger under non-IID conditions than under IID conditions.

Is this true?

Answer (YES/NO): NO